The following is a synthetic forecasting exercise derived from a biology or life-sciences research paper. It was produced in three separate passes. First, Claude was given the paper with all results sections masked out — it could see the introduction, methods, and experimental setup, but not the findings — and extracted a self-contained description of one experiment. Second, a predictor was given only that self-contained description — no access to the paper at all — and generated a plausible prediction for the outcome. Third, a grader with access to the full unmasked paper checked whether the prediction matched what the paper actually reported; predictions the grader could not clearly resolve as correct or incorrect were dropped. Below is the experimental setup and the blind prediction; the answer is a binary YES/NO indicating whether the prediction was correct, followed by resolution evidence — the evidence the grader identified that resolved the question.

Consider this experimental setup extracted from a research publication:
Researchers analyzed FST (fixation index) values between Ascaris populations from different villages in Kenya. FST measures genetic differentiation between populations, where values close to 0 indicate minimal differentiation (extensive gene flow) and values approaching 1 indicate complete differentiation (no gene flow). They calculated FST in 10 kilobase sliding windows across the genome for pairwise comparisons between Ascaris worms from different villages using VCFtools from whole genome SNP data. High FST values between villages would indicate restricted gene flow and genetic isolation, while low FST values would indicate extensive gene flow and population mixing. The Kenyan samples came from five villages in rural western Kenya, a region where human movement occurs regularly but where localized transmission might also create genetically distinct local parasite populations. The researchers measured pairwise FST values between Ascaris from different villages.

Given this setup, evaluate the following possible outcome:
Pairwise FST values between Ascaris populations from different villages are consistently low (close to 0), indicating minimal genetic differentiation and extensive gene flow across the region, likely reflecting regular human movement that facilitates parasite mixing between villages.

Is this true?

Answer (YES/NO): NO